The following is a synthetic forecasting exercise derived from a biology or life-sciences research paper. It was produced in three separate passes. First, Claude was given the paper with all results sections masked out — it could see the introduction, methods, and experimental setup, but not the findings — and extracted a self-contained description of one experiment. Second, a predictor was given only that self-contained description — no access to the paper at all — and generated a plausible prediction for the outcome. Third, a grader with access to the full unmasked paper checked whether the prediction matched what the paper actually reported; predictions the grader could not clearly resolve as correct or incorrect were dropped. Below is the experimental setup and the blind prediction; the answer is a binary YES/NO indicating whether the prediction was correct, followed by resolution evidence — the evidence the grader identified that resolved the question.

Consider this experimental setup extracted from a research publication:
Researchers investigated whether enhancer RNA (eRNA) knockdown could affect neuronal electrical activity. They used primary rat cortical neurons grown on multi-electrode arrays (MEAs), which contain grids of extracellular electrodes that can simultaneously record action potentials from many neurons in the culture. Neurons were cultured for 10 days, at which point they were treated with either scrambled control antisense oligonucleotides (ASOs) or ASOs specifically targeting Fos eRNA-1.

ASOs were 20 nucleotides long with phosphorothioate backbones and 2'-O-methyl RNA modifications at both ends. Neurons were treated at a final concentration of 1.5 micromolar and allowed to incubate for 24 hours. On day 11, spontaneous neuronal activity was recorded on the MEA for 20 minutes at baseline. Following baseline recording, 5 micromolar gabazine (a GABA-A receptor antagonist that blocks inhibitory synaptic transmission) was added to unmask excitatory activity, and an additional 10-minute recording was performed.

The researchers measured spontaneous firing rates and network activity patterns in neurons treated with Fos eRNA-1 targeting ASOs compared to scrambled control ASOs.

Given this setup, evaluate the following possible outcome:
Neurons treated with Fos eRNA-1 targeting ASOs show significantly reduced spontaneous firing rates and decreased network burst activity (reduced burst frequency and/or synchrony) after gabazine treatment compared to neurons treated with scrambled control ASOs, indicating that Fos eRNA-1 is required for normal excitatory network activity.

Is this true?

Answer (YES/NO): YES